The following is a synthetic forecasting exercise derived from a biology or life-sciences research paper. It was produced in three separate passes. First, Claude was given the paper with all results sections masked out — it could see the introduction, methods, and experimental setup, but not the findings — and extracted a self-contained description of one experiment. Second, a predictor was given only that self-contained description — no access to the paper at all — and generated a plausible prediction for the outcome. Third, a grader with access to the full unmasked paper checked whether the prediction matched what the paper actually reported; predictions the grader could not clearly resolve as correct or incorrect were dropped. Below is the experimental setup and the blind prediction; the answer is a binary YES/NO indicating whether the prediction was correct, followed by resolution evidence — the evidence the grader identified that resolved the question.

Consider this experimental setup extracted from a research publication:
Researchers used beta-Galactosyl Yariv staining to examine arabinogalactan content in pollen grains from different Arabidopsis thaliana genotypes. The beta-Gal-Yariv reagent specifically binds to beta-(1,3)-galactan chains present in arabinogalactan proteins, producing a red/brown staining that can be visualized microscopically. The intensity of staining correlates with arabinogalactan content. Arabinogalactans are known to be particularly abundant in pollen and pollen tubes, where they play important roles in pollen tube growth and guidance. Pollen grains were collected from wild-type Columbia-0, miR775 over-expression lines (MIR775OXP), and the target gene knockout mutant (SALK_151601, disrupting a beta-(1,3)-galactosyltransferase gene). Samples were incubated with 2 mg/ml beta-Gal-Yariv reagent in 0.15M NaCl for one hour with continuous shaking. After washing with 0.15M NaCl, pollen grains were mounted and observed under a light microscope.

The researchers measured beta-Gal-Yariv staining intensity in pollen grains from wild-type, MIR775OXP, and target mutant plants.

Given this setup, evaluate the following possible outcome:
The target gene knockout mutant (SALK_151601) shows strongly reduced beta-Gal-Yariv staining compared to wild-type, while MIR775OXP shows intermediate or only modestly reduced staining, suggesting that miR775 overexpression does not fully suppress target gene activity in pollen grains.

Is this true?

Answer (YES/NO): NO